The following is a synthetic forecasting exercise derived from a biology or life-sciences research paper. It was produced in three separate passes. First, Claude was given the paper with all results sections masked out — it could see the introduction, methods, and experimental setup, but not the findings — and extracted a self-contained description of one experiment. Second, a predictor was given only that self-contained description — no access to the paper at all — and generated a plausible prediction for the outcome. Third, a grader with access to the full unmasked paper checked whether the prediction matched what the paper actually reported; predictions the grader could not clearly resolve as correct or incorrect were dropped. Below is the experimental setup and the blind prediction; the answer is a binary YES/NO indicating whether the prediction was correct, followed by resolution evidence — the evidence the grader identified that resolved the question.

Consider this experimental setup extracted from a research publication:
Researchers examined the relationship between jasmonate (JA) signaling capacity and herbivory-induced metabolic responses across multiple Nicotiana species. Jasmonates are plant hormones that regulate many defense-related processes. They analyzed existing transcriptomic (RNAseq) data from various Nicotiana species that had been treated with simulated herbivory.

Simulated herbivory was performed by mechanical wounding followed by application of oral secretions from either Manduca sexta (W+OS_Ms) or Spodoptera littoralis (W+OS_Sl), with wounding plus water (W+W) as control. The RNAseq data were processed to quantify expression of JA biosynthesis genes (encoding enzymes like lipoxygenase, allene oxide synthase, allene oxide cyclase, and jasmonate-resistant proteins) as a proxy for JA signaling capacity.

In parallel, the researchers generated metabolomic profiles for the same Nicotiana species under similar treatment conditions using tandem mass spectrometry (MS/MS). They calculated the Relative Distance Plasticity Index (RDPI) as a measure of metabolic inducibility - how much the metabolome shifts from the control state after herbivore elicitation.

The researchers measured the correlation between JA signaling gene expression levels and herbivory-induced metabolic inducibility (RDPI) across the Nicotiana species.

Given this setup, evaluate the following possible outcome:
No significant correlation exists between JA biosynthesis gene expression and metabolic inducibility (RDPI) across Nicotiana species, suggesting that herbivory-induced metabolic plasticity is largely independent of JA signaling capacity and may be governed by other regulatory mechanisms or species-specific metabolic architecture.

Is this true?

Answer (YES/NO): NO